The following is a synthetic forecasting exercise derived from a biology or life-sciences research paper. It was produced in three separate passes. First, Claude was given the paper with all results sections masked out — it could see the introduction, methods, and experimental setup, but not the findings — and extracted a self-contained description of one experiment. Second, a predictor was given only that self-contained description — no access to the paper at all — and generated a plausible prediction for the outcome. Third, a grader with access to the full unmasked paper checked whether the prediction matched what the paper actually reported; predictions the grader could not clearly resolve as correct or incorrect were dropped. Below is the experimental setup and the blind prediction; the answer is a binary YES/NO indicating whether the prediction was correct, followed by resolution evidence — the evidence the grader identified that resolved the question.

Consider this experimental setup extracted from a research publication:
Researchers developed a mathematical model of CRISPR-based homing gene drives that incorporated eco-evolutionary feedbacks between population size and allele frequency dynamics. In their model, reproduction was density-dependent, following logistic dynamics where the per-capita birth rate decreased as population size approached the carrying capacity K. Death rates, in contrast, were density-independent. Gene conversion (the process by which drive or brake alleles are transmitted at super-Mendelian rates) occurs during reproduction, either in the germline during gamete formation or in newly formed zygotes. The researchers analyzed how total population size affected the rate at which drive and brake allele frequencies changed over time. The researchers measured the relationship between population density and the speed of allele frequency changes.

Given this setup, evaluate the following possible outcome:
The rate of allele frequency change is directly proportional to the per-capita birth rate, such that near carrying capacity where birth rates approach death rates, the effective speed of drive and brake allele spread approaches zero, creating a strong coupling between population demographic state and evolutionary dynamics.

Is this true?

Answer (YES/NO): NO